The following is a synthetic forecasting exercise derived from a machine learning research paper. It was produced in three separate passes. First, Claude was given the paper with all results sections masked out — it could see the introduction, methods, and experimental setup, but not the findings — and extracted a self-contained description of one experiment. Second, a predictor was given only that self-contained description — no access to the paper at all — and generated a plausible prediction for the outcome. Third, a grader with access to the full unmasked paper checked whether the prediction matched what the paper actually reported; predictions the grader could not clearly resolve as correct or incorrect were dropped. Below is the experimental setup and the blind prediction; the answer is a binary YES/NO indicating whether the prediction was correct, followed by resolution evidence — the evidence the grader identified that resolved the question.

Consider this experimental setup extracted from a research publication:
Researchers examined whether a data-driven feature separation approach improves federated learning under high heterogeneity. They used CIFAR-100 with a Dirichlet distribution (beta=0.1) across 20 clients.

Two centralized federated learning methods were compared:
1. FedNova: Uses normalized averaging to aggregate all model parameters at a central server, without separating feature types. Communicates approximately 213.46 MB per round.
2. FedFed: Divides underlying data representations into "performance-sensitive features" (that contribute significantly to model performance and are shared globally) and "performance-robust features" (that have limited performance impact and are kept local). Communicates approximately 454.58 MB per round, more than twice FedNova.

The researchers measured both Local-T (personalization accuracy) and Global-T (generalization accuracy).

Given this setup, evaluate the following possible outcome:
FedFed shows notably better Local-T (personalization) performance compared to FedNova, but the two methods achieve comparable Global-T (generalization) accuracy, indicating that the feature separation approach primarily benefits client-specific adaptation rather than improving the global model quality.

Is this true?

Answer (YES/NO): NO